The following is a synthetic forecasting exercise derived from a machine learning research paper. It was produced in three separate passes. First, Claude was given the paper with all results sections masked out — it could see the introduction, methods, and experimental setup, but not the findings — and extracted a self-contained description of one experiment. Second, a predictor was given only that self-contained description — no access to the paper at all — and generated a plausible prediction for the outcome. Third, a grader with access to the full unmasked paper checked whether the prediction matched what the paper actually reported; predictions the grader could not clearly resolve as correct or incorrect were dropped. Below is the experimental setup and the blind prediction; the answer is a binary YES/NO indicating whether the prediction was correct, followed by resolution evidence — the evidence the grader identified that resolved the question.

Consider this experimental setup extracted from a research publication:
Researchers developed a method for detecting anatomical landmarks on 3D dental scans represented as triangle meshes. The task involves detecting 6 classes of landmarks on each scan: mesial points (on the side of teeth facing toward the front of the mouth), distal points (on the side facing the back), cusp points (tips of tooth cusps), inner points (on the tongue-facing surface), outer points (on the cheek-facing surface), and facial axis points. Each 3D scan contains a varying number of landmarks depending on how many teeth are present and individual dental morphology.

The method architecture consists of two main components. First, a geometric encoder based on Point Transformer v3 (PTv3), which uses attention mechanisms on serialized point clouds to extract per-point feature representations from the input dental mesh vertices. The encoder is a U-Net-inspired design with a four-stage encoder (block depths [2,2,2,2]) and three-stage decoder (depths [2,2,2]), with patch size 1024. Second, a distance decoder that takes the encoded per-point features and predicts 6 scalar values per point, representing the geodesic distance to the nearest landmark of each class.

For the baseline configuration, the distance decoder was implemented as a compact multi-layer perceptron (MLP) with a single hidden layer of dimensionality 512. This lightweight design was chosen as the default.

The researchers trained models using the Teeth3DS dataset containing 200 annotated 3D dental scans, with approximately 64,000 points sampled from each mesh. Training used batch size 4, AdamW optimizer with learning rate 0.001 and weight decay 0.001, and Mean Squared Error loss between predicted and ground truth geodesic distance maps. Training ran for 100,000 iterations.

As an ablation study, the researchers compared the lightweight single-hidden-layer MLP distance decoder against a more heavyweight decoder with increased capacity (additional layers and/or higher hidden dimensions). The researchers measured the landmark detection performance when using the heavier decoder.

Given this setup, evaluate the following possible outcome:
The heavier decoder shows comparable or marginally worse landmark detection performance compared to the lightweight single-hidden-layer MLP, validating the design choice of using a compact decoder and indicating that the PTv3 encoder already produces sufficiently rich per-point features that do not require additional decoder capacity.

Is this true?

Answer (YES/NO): YES